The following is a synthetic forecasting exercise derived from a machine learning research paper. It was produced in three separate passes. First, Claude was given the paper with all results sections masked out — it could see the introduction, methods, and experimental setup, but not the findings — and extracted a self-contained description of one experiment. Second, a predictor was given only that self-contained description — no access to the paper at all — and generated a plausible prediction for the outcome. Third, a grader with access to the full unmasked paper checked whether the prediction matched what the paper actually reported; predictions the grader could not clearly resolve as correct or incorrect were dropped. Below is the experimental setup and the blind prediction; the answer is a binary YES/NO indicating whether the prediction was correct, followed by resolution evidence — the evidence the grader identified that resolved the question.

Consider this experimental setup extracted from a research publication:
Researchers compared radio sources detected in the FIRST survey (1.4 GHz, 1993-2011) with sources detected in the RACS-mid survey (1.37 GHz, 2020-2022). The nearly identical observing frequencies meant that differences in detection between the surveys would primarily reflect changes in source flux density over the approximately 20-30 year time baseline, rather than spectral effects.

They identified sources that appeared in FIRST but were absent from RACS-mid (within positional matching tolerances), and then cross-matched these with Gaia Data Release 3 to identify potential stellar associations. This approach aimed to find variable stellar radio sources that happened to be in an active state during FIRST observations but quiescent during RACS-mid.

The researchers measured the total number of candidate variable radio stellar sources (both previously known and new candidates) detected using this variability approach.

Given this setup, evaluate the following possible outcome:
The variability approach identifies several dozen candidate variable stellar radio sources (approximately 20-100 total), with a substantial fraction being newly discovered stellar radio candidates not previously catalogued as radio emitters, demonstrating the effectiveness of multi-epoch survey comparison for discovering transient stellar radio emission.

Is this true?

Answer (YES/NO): YES